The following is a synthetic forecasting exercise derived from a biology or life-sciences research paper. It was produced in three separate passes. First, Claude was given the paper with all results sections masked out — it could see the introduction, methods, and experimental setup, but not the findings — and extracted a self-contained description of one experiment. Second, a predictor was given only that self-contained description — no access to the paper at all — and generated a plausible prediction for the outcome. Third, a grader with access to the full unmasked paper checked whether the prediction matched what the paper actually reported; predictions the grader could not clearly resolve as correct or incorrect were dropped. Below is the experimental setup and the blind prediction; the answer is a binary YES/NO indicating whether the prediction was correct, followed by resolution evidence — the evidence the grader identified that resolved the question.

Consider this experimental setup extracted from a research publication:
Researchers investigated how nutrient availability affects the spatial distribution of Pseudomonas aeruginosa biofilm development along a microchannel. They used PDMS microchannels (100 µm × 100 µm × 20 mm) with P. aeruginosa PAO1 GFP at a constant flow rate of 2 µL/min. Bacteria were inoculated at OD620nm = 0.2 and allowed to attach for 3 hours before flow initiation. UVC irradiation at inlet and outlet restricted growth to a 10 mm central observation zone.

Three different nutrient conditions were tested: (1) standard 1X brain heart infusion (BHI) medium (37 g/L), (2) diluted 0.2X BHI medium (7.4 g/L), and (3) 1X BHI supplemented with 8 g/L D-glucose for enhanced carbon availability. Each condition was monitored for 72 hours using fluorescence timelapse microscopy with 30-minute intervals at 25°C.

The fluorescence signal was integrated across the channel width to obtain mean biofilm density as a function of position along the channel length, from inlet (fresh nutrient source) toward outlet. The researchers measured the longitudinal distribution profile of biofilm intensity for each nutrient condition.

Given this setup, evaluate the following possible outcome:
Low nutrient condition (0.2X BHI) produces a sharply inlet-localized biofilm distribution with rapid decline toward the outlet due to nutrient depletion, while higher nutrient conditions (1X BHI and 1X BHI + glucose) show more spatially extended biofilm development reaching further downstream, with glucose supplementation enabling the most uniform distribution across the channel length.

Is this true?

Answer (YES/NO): NO